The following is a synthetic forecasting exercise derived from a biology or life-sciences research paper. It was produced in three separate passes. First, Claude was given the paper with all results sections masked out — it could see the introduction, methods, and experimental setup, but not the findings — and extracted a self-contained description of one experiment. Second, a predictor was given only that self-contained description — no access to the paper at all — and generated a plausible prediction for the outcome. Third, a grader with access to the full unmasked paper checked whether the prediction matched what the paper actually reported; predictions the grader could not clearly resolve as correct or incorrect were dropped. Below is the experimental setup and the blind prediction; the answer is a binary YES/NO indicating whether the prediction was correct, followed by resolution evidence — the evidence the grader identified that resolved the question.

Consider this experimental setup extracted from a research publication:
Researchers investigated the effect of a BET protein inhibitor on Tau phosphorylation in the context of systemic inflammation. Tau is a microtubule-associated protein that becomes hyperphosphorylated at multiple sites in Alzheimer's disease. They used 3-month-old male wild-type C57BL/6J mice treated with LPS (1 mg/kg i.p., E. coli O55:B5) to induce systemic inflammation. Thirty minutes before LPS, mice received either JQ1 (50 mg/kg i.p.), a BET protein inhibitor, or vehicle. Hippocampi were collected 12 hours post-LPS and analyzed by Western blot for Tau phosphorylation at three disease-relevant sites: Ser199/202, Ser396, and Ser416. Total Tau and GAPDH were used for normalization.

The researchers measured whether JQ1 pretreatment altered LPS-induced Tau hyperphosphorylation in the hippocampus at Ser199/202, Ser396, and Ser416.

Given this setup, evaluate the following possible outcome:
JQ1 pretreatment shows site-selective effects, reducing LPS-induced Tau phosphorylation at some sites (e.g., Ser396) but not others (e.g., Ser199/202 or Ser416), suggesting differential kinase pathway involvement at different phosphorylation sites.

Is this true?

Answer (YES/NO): NO